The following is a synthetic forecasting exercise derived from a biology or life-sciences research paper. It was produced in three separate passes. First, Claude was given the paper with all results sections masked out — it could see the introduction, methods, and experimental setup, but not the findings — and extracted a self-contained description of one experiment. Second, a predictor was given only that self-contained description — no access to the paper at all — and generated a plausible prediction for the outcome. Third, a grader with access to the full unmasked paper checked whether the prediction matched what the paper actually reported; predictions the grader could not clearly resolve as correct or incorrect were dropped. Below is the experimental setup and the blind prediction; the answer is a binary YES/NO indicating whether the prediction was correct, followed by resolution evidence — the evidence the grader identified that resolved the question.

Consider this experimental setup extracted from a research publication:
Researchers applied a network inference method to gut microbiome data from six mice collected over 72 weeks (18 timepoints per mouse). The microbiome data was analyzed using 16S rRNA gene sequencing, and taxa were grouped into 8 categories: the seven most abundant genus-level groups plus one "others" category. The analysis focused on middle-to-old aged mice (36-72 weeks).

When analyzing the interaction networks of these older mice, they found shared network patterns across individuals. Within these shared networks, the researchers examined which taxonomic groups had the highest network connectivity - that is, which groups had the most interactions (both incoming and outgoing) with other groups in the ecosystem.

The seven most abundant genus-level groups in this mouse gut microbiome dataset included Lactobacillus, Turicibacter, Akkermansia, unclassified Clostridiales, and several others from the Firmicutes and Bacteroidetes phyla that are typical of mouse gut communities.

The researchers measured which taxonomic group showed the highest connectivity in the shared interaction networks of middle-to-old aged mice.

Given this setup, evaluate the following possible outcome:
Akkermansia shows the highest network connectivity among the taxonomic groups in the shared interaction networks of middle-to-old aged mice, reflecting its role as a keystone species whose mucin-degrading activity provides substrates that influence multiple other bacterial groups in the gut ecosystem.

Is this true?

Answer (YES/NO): NO